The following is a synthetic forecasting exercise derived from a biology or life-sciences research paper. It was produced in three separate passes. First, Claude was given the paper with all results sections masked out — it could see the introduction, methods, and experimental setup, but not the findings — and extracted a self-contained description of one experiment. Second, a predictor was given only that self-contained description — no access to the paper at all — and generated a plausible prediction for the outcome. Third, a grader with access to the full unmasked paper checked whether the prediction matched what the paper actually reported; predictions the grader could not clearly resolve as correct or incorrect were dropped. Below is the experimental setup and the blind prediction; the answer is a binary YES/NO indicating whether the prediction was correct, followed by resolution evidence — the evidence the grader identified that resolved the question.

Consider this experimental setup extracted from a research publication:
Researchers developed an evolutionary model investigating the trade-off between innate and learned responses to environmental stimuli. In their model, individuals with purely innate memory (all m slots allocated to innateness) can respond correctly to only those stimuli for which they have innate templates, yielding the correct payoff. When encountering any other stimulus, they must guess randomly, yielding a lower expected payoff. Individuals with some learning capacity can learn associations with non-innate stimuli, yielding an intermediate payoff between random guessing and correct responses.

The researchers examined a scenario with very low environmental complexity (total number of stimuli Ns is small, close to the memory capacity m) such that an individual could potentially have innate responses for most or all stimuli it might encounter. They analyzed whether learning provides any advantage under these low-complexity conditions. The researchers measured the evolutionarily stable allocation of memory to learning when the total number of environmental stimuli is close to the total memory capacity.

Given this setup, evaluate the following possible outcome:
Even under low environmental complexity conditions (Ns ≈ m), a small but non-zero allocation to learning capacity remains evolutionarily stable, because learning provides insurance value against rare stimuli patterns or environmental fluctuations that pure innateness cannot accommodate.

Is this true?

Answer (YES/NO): NO